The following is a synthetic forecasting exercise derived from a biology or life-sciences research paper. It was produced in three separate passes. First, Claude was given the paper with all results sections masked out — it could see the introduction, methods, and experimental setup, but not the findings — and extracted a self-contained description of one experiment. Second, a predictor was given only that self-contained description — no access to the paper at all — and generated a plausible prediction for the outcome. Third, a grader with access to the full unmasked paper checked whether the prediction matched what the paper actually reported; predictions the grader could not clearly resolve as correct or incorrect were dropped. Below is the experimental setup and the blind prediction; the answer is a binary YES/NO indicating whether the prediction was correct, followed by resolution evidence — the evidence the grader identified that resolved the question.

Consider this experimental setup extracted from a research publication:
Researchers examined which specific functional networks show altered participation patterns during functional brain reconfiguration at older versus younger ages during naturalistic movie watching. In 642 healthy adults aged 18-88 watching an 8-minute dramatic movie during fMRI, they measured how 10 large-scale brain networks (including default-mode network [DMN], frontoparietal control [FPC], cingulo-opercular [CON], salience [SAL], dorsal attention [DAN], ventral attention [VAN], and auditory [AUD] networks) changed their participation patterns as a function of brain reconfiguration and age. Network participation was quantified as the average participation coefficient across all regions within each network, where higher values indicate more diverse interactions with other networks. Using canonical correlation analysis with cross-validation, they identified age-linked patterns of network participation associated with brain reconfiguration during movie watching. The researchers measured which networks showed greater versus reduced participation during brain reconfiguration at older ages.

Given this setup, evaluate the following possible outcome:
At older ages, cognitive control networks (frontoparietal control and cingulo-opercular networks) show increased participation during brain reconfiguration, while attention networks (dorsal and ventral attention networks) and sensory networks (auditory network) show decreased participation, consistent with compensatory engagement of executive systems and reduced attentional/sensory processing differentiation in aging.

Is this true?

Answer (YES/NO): NO